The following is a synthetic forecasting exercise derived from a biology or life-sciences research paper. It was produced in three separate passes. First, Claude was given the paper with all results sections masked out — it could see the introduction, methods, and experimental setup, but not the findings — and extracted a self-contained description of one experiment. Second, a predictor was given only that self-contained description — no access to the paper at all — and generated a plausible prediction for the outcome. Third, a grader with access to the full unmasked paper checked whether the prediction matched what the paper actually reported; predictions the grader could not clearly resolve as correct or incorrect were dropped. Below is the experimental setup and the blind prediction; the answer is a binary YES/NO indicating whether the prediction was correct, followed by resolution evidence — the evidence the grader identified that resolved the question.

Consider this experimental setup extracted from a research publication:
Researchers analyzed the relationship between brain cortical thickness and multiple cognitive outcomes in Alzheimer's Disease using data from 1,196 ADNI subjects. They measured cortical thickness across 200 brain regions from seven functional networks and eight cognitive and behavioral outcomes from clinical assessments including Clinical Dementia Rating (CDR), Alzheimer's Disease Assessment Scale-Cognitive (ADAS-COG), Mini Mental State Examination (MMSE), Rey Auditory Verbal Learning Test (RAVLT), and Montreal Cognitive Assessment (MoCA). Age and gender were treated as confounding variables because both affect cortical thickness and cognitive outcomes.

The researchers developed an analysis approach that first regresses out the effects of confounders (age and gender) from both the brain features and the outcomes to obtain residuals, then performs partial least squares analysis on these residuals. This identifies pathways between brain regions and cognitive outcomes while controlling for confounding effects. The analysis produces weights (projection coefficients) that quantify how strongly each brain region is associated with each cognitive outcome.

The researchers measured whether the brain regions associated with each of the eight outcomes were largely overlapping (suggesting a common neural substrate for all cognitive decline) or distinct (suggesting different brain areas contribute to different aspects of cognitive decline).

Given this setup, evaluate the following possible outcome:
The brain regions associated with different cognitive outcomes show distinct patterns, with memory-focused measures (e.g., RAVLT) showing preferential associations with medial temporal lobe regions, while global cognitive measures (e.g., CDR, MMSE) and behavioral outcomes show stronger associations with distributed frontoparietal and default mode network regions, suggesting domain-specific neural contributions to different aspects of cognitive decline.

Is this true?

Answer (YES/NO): NO